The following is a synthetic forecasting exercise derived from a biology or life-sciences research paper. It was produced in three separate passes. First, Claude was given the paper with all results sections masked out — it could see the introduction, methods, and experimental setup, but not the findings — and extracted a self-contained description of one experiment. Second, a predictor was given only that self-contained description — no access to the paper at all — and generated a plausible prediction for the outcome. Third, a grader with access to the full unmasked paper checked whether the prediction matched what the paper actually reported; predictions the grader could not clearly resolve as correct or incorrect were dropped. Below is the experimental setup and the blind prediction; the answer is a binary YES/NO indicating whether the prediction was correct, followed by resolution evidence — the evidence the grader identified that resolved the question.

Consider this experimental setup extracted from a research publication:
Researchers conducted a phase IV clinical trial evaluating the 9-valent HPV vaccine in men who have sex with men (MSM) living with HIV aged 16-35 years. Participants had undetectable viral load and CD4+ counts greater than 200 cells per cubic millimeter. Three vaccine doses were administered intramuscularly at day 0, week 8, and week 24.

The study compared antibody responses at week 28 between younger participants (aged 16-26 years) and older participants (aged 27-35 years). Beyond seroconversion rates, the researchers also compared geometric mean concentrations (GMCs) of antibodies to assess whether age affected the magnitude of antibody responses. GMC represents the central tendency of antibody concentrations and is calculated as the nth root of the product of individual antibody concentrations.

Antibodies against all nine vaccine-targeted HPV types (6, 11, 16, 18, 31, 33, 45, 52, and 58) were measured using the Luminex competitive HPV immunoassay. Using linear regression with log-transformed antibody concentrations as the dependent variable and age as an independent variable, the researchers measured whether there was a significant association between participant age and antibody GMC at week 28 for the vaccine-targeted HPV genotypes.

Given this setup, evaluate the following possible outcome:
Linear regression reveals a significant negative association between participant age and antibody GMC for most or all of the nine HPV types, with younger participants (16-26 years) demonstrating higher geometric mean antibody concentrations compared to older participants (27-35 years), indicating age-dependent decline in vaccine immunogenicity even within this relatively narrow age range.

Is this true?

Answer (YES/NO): NO